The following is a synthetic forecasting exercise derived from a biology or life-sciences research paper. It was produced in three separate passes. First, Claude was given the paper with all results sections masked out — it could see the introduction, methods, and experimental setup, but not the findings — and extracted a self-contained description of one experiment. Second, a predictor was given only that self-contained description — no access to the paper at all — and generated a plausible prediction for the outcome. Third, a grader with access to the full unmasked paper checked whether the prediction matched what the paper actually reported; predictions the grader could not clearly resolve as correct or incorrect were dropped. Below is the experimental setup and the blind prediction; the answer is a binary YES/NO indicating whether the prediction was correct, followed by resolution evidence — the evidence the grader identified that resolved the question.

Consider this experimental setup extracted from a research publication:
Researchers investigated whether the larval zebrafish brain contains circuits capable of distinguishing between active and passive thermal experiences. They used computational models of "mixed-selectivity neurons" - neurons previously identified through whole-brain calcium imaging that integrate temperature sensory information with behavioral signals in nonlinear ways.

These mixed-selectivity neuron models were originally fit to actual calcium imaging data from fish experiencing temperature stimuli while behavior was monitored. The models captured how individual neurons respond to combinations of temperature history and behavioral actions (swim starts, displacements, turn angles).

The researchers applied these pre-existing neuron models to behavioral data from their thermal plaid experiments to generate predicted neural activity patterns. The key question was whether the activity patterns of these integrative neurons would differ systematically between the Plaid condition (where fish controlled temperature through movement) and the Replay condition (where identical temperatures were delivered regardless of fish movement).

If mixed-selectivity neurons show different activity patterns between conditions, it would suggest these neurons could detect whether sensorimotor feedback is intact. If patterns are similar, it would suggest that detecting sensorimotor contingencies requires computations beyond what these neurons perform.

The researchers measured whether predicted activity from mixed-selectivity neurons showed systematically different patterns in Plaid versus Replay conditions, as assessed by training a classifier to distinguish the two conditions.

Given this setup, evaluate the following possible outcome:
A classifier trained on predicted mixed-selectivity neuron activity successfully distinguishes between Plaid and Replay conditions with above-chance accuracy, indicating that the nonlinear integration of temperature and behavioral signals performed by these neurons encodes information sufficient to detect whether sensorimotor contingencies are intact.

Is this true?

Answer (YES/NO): YES